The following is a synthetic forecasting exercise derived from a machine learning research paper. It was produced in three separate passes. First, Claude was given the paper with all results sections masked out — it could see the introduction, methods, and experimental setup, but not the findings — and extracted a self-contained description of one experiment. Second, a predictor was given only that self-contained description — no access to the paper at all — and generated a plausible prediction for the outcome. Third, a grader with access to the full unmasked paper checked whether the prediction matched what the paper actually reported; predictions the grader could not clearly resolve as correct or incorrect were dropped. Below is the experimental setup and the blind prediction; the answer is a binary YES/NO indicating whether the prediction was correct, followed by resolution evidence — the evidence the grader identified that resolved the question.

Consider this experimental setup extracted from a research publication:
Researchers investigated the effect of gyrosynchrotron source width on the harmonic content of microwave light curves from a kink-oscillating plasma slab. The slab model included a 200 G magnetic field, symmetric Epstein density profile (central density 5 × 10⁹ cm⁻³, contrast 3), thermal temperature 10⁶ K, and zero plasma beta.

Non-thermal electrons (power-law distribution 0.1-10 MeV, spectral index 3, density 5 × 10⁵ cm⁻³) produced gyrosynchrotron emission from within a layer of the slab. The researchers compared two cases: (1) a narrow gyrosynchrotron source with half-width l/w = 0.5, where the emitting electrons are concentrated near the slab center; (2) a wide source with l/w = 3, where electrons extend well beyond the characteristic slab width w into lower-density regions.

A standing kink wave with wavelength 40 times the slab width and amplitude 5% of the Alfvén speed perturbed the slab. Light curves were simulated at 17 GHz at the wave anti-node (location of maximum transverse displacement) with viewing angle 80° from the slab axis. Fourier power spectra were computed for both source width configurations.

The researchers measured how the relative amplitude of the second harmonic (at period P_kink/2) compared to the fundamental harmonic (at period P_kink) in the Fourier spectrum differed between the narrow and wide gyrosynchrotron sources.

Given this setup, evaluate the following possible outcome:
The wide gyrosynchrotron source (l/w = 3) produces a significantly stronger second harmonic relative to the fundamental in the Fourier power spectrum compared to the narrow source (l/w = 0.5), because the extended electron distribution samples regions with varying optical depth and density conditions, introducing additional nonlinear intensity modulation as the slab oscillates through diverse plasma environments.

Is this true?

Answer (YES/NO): NO